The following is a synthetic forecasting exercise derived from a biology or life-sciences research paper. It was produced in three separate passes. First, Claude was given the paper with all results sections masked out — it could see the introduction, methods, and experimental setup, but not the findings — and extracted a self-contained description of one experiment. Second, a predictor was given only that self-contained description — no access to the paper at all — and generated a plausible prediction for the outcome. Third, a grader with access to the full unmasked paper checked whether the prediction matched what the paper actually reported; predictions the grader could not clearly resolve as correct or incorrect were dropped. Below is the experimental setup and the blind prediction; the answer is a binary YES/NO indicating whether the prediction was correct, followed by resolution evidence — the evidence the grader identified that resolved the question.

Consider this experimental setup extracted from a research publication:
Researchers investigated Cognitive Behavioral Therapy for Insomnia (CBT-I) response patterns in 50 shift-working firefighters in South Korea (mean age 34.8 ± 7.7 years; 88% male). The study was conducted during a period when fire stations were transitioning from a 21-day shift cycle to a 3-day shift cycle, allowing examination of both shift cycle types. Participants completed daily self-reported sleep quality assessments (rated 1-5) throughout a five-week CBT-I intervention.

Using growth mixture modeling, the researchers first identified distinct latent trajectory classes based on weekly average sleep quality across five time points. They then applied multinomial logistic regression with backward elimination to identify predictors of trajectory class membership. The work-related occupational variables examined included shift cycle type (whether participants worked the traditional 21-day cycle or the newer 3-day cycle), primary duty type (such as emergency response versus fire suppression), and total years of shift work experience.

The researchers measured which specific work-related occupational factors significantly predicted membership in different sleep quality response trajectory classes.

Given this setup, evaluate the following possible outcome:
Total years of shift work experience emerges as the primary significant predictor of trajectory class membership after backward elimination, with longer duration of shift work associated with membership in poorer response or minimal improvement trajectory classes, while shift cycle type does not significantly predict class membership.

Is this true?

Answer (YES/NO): NO